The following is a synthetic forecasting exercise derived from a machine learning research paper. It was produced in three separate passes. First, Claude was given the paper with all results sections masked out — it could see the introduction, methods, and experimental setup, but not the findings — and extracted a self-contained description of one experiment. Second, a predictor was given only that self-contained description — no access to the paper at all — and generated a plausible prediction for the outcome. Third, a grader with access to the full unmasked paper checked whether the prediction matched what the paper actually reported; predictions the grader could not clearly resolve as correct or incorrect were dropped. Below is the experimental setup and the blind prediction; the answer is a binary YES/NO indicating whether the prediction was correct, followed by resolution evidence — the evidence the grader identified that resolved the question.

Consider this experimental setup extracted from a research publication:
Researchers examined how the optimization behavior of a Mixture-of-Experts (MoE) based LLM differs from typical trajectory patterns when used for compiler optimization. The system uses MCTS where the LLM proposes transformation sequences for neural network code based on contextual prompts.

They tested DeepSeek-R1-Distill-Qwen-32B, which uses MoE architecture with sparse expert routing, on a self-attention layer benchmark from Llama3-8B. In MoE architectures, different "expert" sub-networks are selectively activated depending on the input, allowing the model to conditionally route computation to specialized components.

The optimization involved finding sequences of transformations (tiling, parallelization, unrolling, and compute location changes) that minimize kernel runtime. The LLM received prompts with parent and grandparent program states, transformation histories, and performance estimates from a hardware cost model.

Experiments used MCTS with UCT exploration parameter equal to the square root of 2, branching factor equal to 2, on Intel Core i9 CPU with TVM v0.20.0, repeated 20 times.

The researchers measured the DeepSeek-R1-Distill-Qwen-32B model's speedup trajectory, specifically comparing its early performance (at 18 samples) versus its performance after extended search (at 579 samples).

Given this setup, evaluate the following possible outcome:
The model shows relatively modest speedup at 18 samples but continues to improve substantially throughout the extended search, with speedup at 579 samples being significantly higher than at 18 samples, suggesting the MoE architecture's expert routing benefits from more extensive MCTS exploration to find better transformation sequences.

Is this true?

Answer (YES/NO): YES